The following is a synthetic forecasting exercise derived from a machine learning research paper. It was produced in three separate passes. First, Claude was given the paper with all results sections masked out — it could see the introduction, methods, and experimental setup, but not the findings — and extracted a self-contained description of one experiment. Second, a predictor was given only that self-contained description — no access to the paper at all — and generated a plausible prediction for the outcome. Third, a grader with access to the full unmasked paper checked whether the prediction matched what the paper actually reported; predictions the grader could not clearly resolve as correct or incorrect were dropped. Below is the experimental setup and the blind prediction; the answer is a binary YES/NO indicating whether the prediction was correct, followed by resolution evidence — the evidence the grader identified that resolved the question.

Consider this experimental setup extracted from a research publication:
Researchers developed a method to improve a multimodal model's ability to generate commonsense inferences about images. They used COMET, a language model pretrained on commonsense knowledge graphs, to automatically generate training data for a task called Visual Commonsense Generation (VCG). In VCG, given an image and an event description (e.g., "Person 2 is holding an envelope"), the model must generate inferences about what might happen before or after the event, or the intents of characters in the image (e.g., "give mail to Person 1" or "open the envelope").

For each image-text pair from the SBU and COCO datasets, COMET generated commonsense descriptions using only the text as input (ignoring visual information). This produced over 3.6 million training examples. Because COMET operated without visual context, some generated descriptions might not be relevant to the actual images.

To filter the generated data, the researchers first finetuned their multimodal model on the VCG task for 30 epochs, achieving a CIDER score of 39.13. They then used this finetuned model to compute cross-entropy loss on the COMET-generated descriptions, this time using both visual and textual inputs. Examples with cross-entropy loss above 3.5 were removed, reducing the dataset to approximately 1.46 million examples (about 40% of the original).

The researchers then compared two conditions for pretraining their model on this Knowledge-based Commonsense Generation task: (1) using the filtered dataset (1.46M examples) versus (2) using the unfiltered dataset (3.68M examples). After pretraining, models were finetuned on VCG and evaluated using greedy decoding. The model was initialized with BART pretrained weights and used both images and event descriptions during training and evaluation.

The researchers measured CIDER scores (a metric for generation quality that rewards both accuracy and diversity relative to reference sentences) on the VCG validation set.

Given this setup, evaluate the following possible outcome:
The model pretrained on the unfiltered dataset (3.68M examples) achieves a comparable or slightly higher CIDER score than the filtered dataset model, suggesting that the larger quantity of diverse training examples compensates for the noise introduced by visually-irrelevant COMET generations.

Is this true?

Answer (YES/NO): NO